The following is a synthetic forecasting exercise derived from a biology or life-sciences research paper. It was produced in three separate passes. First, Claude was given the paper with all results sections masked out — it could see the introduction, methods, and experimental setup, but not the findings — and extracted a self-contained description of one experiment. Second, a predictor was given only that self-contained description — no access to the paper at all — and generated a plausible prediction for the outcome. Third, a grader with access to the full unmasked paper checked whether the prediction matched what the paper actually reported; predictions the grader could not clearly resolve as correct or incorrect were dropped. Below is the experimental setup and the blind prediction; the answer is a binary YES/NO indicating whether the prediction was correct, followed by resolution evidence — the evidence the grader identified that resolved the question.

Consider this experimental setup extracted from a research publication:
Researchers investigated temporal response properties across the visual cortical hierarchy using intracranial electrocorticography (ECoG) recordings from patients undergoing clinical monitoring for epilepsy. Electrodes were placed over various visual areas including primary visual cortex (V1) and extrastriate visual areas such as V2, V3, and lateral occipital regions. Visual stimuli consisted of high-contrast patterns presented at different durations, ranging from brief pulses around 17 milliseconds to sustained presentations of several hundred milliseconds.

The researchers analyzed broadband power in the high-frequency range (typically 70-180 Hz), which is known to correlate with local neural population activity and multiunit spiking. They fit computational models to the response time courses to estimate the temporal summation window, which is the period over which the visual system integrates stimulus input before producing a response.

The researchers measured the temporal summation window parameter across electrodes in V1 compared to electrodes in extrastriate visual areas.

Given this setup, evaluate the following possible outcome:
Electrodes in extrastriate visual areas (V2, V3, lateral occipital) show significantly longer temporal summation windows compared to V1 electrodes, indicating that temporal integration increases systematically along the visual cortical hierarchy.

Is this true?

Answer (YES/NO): NO